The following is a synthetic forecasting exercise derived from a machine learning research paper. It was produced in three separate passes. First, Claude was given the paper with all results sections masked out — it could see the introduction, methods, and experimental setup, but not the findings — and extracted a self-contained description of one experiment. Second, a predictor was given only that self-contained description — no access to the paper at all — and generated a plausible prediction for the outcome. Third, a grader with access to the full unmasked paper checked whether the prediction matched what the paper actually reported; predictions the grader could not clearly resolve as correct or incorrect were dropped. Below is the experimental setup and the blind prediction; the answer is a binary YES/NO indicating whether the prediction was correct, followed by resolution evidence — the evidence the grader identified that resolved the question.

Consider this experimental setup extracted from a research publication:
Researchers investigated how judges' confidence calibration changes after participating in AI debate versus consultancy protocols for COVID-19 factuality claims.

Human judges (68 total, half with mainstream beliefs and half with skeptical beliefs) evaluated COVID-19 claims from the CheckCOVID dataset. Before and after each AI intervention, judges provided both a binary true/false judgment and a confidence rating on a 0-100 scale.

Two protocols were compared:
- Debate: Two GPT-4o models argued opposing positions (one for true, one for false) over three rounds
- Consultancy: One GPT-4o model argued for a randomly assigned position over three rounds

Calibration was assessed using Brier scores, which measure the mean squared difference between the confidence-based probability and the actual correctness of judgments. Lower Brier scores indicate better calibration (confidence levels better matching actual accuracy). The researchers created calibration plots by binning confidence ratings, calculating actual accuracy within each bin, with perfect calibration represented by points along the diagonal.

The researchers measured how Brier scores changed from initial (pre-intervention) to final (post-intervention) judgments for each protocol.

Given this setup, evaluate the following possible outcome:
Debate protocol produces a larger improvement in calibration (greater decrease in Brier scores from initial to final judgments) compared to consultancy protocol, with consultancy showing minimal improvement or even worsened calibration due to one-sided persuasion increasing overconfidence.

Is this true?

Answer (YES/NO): YES